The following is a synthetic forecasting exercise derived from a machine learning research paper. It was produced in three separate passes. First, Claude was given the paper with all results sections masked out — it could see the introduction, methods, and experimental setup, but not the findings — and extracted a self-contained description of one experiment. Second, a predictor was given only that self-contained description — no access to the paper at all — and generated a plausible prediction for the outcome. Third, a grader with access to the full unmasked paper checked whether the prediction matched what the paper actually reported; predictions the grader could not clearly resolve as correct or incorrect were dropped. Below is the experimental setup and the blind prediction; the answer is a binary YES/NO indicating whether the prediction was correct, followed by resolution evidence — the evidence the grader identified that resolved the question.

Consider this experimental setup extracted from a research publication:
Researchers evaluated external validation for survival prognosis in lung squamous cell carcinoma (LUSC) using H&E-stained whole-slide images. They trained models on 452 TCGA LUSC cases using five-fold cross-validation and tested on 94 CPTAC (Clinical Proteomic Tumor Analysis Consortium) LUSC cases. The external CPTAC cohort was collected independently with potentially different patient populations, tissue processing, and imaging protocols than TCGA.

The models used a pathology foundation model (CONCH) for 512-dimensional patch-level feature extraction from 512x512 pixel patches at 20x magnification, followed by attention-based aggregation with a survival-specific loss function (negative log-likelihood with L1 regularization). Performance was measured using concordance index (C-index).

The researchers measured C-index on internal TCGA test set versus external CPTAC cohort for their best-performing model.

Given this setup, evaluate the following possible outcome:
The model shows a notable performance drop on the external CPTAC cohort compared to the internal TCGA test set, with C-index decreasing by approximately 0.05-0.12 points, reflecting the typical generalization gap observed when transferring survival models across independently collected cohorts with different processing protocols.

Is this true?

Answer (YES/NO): NO